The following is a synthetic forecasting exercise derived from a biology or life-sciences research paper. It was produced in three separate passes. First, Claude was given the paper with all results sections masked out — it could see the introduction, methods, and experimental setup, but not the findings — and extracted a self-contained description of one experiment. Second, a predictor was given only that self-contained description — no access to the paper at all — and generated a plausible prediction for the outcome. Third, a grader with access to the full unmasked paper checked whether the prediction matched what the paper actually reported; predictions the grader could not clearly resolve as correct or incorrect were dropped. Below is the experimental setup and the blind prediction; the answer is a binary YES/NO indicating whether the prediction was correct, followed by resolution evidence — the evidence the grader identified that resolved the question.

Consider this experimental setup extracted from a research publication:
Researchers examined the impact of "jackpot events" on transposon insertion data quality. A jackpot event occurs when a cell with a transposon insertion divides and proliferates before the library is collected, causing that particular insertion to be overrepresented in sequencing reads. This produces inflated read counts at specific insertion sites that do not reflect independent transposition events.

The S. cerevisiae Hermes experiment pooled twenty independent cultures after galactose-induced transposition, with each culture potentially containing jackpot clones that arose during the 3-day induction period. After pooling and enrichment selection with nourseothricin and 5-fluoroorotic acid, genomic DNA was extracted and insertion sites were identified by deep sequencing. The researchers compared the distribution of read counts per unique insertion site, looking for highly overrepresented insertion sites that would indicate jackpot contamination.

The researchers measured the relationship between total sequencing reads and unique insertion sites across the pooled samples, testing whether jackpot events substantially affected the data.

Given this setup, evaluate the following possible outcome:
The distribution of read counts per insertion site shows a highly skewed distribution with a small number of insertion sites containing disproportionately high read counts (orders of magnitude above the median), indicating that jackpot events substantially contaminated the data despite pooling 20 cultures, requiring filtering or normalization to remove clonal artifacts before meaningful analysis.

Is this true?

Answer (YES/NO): NO